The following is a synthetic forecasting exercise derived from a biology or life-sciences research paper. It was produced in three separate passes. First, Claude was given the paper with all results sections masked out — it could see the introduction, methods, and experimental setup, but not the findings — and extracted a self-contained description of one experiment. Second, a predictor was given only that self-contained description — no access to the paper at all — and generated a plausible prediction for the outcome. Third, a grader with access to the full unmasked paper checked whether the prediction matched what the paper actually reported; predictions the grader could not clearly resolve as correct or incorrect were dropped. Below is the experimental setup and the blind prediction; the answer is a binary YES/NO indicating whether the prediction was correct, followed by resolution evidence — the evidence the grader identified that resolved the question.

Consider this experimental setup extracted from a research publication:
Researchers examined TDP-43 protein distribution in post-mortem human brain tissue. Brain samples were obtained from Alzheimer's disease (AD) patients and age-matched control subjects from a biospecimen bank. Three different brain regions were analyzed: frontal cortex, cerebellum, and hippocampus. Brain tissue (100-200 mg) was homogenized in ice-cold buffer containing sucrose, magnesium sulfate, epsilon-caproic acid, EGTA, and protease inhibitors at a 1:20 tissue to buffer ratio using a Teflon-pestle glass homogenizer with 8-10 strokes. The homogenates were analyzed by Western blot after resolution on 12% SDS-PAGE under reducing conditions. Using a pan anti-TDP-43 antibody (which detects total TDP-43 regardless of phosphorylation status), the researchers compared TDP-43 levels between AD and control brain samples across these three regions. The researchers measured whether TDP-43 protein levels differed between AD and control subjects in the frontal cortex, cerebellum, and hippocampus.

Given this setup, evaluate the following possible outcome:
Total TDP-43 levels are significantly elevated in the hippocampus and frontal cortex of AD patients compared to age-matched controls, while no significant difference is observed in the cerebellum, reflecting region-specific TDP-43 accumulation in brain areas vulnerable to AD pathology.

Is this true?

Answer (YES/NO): NO